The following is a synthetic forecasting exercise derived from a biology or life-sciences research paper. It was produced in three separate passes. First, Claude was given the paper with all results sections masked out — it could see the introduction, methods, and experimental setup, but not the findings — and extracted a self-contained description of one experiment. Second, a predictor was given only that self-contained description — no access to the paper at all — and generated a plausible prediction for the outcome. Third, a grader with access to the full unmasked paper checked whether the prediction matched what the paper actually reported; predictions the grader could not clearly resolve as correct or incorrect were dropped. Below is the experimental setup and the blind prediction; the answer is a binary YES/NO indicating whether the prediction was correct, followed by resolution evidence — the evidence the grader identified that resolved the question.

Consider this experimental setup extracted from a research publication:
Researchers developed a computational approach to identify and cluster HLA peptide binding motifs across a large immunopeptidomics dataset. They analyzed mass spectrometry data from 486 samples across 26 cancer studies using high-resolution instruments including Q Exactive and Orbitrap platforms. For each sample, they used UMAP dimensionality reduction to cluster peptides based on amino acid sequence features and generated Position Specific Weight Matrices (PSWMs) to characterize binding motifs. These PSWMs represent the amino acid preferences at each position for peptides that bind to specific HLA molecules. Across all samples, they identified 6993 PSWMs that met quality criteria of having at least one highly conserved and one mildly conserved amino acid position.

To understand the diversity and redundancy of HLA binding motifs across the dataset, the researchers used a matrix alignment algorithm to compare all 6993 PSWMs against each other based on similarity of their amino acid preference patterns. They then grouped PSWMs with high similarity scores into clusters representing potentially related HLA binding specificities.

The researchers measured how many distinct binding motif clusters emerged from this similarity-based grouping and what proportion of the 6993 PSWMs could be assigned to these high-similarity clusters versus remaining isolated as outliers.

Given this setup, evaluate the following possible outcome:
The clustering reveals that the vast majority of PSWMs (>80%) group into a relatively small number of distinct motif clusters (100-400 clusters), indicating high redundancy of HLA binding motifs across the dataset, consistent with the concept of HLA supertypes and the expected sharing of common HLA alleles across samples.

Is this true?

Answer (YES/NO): NO